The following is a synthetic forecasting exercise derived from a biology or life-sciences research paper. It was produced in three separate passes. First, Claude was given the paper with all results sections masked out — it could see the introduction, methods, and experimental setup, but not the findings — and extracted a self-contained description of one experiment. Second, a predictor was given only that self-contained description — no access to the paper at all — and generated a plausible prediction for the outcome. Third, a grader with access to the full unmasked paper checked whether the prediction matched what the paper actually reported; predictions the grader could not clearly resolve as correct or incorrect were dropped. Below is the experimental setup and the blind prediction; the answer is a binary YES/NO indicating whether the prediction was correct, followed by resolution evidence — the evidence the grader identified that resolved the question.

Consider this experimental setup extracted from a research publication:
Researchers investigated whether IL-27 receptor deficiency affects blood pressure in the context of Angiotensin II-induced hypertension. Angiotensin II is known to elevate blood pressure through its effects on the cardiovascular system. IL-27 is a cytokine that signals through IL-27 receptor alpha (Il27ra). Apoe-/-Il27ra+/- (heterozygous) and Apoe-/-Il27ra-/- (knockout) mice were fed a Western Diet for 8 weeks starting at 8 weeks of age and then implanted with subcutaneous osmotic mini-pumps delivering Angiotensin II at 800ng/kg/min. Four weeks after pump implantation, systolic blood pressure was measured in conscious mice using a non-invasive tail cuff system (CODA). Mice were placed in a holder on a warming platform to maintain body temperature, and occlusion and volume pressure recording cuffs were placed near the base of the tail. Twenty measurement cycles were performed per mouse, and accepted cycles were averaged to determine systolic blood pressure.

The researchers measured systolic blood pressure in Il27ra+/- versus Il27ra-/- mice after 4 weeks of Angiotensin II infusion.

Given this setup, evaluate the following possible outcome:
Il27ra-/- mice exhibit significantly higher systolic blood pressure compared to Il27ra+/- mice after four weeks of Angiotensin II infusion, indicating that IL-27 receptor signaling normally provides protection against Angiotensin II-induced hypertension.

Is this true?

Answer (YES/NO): NO